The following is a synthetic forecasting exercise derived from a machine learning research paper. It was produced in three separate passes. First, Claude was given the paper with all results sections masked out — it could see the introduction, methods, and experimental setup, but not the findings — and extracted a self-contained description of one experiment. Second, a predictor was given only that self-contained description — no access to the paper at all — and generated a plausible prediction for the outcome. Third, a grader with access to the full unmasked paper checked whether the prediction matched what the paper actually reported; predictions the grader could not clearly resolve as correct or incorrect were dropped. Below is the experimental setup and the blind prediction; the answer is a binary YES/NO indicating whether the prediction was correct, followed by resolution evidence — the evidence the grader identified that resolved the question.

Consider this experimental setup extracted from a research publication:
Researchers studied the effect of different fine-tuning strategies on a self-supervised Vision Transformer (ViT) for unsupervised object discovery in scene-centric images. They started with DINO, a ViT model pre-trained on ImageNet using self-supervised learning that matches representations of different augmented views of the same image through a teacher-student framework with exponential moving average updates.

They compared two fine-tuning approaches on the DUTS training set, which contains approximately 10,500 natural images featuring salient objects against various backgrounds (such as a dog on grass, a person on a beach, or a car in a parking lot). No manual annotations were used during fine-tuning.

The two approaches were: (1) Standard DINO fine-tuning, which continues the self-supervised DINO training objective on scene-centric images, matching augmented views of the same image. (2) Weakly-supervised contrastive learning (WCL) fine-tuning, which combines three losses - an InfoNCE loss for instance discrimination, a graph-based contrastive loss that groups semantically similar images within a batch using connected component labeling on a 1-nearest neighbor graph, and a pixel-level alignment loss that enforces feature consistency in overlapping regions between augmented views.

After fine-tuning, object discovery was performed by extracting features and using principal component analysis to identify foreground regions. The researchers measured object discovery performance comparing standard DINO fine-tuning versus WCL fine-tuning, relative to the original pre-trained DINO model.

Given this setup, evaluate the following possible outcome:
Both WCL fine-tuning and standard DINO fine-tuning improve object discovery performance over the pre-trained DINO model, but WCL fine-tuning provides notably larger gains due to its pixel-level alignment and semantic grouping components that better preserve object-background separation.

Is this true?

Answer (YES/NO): NO